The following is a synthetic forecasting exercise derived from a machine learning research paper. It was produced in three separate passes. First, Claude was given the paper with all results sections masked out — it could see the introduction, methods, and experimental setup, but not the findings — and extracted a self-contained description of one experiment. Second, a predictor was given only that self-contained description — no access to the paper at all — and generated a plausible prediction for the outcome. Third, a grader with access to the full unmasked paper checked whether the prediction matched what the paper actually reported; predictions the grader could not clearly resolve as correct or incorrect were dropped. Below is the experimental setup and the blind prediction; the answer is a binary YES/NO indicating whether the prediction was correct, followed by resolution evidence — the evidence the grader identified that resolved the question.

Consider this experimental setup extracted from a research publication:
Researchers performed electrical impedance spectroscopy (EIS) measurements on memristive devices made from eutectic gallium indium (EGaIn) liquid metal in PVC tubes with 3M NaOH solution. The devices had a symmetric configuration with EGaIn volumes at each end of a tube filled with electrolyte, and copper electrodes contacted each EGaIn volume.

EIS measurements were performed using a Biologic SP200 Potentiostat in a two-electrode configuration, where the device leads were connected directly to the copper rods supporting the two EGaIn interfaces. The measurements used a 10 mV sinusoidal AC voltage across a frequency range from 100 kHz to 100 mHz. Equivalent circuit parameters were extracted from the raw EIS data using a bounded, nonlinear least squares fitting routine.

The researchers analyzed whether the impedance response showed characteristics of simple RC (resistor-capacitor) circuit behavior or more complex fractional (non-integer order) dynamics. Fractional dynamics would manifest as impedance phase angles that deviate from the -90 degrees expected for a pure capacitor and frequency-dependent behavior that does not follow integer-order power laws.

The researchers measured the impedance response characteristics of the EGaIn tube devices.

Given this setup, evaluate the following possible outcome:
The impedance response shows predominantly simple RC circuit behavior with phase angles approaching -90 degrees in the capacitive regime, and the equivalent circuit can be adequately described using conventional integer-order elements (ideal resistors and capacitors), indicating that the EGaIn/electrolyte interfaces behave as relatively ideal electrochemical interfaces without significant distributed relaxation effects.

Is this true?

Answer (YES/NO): NO